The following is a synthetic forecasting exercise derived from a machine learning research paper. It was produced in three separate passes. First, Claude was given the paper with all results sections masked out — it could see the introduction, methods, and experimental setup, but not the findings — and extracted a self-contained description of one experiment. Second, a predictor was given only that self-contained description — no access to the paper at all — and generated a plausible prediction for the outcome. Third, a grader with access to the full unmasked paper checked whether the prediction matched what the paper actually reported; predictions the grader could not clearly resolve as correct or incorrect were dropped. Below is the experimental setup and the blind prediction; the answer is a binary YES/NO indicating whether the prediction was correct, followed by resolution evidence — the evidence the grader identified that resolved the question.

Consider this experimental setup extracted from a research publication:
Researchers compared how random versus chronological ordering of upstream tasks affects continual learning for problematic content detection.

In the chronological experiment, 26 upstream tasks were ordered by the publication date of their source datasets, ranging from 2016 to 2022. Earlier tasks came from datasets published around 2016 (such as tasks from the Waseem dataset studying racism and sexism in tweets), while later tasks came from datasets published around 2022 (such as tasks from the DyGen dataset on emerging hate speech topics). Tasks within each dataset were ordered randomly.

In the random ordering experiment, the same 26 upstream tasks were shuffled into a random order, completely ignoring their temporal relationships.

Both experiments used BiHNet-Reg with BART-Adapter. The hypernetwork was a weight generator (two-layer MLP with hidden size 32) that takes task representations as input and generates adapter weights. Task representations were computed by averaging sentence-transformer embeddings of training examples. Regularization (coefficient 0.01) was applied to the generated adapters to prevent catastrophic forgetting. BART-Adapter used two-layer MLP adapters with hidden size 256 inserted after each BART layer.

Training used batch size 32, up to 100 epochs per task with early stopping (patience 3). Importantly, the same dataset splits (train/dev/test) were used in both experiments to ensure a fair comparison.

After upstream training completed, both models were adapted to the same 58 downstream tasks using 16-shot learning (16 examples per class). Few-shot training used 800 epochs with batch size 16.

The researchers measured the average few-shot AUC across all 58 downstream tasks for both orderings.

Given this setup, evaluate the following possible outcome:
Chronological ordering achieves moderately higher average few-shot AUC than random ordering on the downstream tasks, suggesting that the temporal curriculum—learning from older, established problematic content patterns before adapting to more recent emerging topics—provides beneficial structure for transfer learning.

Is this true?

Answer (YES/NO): YES